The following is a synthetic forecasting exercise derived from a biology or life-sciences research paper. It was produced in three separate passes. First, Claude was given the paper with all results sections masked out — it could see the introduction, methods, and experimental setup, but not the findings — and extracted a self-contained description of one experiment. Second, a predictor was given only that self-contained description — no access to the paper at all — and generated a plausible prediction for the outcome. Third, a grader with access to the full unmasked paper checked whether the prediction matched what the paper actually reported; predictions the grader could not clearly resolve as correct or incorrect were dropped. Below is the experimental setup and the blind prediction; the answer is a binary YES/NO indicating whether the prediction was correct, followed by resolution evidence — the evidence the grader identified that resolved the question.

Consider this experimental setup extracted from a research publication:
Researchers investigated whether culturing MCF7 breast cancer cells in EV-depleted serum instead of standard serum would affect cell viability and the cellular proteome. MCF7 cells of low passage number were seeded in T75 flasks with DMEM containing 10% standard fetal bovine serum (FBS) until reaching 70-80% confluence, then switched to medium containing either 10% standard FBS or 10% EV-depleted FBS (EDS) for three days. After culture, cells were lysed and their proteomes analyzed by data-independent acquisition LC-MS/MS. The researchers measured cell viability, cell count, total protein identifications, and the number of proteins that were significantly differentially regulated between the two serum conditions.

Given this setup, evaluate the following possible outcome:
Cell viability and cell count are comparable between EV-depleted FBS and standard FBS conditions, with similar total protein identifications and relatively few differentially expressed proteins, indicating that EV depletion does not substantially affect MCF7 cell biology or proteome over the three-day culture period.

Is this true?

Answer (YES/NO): YES